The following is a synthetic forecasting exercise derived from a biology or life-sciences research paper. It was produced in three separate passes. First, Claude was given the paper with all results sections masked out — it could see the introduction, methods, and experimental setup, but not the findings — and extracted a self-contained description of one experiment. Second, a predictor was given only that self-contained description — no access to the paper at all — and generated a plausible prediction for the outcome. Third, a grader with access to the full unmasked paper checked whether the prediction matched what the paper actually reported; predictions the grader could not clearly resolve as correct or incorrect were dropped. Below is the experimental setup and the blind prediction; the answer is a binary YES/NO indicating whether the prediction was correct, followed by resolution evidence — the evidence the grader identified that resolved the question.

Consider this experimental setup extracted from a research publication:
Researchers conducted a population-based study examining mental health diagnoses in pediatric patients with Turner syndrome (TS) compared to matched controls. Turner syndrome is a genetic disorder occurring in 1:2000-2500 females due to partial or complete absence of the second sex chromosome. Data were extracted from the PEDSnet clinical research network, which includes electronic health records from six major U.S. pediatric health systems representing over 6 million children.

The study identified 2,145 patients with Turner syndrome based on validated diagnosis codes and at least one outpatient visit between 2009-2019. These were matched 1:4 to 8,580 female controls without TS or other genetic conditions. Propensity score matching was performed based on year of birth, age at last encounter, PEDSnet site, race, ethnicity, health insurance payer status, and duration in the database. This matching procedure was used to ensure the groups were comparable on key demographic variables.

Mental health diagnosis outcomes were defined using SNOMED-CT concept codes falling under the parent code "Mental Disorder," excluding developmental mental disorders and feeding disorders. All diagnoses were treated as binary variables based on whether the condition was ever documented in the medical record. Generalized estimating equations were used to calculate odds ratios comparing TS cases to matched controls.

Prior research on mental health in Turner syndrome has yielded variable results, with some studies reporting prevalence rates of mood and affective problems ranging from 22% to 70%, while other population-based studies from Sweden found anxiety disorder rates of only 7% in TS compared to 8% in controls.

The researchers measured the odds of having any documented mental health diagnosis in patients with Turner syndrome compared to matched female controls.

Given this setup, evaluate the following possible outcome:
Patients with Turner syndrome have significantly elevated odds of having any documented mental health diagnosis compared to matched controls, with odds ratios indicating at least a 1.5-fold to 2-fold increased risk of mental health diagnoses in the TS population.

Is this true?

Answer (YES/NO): NO